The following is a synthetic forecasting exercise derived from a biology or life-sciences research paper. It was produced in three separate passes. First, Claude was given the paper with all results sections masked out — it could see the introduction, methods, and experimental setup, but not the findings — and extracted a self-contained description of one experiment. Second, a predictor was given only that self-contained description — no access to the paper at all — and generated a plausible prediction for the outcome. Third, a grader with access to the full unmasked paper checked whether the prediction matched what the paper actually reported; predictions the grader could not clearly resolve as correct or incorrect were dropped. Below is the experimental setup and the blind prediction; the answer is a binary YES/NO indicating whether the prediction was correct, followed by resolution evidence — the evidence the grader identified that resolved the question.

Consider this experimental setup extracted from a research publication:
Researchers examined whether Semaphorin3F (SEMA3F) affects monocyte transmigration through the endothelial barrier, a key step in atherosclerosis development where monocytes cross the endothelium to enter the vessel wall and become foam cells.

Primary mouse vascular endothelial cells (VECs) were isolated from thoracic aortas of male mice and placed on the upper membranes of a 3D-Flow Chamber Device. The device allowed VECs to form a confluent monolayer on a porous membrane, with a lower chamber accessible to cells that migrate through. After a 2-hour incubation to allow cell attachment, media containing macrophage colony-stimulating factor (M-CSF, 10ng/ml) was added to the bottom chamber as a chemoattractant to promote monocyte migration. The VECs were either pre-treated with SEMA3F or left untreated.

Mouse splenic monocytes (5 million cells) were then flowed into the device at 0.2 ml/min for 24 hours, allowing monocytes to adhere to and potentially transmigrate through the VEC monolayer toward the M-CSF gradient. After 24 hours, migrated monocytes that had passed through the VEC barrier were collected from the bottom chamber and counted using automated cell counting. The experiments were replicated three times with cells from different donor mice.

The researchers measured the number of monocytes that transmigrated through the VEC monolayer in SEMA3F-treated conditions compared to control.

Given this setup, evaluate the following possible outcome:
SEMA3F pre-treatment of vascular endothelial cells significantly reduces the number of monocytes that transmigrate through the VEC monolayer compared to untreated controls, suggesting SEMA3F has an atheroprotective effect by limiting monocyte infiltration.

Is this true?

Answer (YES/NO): YES